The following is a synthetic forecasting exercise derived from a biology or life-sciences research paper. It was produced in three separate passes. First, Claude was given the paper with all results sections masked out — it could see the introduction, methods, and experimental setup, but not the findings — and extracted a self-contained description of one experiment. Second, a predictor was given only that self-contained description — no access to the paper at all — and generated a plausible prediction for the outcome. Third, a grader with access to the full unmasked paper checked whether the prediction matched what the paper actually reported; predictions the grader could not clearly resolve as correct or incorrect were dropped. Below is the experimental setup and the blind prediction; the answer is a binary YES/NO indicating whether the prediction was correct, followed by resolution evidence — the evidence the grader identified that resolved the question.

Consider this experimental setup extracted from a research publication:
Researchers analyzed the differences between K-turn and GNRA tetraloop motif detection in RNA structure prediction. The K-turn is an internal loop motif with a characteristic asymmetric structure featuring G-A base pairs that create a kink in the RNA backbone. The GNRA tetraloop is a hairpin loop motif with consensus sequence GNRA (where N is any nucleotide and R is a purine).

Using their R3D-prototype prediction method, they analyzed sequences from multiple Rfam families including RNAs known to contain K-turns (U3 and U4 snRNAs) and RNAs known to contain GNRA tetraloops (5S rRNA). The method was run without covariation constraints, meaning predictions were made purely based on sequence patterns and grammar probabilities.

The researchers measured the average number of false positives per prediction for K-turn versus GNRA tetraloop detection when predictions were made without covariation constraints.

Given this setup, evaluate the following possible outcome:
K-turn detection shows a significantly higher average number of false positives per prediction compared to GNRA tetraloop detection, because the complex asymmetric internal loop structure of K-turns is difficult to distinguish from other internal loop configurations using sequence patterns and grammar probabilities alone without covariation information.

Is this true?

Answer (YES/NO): YES